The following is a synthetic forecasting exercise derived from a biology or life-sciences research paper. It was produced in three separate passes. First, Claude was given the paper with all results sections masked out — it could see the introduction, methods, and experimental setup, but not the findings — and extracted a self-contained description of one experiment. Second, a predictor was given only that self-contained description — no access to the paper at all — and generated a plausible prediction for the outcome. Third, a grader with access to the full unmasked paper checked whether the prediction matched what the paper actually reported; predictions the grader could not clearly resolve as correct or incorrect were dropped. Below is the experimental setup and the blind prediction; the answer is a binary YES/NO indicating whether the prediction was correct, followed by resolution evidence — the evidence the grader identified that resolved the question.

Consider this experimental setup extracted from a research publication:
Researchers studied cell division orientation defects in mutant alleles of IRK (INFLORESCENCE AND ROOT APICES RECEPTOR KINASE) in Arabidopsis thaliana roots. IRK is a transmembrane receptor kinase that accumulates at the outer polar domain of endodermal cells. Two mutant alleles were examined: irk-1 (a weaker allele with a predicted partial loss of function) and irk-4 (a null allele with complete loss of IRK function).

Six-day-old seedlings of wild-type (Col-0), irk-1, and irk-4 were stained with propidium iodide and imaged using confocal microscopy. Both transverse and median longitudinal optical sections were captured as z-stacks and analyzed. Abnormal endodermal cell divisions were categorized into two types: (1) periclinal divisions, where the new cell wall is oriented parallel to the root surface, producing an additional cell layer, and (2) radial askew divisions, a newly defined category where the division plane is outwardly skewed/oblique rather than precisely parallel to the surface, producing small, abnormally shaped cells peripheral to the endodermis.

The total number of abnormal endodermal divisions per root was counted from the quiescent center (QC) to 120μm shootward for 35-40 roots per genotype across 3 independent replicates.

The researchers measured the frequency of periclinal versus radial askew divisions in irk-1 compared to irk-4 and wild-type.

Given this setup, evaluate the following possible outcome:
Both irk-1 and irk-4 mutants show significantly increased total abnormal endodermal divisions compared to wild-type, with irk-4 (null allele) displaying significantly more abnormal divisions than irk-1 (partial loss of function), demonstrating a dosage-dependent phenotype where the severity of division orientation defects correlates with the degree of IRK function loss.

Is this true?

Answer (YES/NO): YES